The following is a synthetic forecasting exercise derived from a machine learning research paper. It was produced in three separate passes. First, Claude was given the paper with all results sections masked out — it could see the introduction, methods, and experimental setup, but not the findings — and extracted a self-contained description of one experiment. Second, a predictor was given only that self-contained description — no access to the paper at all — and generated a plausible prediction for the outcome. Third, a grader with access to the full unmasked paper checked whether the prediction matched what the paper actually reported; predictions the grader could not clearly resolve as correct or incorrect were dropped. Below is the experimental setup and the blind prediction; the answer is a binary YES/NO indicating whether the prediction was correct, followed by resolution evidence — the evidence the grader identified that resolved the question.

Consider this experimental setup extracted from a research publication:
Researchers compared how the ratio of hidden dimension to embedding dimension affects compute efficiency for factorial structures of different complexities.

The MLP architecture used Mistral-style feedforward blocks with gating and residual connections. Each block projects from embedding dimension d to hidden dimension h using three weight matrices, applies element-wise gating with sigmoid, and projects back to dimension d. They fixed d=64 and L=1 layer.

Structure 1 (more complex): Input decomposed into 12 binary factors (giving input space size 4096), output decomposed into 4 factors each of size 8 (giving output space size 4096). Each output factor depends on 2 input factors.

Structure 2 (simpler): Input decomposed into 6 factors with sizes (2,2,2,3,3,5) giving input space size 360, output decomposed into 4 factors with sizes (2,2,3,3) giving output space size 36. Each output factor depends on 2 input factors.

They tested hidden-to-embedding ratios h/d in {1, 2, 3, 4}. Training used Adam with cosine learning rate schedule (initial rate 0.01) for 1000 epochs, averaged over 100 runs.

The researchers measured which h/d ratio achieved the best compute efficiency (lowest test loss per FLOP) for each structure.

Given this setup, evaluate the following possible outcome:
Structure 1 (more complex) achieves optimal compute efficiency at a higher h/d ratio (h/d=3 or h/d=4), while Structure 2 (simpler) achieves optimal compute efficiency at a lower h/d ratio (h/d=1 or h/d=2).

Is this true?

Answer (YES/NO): NO